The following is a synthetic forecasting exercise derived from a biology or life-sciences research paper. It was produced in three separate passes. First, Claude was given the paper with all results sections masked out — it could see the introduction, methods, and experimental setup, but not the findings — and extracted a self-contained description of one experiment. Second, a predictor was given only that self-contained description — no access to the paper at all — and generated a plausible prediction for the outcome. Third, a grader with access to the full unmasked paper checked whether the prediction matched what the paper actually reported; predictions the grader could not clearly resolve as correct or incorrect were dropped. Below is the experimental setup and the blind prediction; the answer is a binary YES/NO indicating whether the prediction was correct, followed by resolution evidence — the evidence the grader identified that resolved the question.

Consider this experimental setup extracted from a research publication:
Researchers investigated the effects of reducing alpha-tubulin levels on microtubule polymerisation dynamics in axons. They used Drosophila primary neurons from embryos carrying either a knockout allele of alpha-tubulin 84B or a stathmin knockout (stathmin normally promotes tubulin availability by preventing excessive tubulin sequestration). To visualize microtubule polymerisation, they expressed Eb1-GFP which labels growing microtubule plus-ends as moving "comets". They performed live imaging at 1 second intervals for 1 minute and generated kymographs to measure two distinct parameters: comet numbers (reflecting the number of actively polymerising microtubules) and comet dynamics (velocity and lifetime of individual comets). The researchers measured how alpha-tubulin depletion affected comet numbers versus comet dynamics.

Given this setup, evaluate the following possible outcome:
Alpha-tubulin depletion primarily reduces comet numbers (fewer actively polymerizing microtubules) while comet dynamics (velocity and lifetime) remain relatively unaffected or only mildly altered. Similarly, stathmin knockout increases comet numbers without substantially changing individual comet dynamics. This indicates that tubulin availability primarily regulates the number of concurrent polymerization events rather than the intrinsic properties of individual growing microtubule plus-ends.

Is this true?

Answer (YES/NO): NO